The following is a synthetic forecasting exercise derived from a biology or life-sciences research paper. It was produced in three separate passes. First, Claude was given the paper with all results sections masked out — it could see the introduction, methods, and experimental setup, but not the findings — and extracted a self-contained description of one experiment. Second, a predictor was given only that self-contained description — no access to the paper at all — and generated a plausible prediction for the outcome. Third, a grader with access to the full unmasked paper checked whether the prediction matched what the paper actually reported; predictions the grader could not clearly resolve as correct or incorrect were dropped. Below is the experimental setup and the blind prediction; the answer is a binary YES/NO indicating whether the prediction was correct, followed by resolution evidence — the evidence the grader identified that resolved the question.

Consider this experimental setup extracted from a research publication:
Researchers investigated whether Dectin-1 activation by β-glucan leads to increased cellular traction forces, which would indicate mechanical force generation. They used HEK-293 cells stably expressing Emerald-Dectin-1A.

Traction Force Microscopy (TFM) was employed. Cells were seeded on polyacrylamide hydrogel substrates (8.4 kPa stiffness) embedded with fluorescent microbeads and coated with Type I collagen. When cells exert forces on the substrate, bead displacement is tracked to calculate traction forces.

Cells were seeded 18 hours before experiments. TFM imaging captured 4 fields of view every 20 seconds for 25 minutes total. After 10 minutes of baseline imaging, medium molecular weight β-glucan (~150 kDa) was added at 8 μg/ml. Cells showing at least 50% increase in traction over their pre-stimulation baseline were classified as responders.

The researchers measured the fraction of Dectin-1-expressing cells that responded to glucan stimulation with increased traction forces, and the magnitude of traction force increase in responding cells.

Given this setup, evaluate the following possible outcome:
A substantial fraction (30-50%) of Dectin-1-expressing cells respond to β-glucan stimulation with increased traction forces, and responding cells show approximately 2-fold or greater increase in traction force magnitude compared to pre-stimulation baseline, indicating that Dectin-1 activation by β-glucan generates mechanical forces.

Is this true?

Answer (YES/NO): NO